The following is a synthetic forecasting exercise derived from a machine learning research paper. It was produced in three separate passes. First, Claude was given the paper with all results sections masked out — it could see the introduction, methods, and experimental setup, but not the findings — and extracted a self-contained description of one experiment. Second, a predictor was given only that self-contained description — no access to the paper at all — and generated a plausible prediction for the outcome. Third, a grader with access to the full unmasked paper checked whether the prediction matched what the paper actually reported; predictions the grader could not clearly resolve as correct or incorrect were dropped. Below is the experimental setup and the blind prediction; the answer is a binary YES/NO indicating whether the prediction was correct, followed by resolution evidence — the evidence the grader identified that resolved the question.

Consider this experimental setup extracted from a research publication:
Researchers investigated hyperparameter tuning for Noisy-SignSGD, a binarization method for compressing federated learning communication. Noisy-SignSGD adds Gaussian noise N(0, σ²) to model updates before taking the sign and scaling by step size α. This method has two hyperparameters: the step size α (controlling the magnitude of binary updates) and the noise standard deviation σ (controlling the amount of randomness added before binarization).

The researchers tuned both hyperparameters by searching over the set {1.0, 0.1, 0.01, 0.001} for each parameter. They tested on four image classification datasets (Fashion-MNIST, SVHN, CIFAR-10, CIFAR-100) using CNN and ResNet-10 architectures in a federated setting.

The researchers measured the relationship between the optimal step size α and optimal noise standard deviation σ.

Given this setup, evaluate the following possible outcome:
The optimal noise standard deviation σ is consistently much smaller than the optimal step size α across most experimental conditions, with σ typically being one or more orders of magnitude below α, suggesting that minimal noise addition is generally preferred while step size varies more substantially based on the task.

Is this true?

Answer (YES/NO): NO